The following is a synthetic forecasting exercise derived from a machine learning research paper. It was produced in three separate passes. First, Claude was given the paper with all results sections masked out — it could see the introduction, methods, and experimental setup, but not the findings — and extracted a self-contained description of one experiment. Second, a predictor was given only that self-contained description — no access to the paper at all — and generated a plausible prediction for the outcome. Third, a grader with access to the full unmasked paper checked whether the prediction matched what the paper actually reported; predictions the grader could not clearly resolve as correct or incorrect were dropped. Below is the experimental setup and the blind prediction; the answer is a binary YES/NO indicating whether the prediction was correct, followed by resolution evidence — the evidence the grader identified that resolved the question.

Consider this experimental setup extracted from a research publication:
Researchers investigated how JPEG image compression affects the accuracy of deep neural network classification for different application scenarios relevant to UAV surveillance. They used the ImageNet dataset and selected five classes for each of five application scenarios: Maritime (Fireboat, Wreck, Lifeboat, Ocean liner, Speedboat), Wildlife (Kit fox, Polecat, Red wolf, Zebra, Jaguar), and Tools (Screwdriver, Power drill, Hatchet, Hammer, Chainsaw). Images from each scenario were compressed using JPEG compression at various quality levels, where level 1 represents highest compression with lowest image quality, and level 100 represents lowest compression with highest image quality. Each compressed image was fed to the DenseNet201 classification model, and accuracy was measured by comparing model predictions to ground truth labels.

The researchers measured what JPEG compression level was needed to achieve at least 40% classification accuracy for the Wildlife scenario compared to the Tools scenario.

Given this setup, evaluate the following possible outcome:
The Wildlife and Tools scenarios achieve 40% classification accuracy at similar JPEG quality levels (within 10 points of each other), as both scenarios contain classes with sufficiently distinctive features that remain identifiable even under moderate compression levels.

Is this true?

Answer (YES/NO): NO